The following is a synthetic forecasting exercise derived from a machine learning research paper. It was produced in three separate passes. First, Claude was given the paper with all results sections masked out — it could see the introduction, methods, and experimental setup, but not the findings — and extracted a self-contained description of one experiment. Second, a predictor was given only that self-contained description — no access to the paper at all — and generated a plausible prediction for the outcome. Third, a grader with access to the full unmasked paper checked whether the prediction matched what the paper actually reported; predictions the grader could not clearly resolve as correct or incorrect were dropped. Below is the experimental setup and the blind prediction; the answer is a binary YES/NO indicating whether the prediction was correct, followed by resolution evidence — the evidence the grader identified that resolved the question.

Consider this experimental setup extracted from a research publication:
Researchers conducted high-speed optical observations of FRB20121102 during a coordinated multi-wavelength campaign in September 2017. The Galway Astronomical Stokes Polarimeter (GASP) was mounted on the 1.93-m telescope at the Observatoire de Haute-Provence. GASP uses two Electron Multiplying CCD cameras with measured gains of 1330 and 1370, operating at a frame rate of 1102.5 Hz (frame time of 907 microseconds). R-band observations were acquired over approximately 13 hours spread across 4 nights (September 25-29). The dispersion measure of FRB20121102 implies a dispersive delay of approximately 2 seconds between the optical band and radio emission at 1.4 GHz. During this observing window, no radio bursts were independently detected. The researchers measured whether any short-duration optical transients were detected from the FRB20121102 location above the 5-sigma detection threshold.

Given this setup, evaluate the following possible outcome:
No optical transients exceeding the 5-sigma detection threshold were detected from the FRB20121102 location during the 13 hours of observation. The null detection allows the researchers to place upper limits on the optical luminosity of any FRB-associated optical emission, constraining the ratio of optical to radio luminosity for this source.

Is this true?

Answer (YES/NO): NO